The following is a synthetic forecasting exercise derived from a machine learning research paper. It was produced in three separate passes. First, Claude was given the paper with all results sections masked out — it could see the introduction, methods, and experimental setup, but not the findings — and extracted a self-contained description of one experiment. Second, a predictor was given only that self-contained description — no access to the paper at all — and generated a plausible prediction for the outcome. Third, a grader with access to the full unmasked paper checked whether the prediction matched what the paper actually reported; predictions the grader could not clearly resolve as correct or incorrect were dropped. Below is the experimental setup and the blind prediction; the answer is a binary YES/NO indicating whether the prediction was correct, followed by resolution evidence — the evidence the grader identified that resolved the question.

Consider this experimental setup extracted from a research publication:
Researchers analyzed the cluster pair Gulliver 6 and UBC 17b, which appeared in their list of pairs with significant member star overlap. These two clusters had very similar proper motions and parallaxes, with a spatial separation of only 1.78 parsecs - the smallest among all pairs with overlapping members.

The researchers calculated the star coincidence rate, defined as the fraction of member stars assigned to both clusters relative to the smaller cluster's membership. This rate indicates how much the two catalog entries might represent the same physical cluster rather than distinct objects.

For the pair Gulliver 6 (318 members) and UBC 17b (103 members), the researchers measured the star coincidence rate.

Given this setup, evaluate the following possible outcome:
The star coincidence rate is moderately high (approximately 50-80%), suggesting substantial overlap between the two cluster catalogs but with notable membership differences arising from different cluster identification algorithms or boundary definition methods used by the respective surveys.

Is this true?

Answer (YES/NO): YES